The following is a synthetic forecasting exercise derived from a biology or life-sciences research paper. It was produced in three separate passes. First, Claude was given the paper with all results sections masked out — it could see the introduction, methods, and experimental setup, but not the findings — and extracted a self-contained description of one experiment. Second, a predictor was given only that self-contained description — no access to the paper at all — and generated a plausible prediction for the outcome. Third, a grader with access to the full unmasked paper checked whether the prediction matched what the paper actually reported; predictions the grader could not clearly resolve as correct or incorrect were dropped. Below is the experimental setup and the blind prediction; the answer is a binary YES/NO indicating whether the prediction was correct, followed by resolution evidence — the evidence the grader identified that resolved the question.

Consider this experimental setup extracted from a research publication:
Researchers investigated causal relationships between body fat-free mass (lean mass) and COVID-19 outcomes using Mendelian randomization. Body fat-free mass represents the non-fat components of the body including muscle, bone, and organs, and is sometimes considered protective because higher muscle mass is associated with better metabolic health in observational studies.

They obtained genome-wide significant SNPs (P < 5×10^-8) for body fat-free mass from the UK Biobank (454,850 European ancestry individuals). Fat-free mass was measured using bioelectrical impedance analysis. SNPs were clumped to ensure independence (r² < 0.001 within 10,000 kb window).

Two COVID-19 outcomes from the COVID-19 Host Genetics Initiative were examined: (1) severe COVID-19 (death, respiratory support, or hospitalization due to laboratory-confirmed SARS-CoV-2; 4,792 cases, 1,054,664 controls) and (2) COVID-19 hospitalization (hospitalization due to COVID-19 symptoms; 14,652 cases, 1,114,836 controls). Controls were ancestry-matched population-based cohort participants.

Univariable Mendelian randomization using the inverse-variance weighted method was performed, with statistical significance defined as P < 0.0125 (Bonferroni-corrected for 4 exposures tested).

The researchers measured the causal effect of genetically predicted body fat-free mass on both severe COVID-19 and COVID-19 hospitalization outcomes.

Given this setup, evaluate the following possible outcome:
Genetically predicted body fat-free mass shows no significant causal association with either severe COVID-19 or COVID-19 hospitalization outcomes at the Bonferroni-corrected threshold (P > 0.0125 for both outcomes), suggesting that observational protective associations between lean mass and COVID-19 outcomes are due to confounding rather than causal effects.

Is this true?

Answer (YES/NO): NO